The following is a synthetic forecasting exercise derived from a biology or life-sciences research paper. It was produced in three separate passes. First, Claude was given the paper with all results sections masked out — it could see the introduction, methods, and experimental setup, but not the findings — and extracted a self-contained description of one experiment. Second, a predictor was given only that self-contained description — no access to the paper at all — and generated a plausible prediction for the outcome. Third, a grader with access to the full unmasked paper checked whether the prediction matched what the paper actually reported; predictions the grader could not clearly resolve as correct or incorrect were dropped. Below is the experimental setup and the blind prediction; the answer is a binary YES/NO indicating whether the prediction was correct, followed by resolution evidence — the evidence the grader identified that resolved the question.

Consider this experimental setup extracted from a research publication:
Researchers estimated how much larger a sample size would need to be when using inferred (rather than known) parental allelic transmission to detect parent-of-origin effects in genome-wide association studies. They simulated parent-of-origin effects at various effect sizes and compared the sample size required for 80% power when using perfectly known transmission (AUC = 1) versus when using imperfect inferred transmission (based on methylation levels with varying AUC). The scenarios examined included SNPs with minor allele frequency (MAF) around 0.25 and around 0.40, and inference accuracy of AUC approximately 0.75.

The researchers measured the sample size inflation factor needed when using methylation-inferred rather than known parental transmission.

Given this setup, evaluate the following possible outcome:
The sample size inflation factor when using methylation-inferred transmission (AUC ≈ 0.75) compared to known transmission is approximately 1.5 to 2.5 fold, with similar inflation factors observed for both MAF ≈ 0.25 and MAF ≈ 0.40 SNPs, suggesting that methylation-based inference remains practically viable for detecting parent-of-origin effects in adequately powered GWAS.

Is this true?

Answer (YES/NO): NO